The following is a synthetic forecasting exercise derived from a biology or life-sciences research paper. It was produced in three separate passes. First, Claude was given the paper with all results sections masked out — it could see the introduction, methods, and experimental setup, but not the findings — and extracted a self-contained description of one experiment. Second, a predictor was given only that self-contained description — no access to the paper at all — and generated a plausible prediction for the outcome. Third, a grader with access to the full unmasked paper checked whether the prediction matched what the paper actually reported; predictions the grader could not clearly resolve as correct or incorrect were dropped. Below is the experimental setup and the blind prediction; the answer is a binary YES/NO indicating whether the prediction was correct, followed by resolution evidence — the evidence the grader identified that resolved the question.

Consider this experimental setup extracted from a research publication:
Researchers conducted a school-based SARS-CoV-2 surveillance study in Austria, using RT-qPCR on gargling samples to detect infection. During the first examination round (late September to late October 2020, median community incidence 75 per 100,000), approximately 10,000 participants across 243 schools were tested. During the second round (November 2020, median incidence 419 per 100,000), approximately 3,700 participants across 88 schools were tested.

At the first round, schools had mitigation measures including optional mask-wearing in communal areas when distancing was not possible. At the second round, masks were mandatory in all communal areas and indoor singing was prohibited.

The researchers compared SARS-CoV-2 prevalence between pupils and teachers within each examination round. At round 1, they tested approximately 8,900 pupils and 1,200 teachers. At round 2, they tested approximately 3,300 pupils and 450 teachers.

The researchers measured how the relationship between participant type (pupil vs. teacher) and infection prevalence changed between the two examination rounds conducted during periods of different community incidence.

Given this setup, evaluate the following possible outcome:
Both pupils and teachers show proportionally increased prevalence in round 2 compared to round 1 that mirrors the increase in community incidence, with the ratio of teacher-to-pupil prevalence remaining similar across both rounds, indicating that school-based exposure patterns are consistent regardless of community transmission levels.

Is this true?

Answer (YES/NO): NO